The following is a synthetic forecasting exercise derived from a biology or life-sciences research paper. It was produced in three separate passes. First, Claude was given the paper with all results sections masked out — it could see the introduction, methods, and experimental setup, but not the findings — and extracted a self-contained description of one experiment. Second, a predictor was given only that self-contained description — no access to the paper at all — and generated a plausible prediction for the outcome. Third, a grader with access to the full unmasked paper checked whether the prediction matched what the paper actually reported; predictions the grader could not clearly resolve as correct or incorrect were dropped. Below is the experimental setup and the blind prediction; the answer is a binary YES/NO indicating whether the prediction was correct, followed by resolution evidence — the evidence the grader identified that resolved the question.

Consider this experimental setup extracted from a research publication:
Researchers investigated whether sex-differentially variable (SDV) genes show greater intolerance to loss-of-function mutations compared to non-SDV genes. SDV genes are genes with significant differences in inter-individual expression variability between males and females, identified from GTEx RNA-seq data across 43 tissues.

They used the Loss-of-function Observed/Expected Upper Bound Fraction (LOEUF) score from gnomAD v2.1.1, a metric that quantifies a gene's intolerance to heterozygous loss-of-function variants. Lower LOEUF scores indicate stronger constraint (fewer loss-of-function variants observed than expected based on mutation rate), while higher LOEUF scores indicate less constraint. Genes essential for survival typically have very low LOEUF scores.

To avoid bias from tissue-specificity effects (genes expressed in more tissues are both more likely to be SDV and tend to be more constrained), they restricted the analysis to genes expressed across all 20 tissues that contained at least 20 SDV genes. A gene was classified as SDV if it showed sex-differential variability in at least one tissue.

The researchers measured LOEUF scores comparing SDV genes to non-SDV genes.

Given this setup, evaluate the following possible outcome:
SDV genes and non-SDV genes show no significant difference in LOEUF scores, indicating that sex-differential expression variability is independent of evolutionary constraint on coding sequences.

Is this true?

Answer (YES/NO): NO